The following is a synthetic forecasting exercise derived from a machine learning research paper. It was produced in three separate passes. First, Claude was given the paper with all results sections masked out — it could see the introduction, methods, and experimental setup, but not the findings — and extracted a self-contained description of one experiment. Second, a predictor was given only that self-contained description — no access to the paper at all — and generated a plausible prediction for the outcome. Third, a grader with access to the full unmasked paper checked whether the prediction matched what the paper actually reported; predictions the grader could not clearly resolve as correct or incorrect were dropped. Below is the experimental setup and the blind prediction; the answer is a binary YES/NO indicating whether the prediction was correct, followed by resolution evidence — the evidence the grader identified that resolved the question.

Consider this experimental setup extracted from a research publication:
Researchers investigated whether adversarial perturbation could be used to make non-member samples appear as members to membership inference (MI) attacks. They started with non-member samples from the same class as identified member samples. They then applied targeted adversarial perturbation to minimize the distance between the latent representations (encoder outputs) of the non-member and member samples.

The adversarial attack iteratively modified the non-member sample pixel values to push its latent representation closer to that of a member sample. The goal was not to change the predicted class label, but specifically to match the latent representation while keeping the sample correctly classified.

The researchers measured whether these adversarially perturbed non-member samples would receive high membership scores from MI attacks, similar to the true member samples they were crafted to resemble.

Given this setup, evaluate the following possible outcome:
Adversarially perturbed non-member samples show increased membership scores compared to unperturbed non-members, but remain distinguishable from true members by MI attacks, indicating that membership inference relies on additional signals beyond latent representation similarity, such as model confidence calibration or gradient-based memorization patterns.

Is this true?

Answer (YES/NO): NO